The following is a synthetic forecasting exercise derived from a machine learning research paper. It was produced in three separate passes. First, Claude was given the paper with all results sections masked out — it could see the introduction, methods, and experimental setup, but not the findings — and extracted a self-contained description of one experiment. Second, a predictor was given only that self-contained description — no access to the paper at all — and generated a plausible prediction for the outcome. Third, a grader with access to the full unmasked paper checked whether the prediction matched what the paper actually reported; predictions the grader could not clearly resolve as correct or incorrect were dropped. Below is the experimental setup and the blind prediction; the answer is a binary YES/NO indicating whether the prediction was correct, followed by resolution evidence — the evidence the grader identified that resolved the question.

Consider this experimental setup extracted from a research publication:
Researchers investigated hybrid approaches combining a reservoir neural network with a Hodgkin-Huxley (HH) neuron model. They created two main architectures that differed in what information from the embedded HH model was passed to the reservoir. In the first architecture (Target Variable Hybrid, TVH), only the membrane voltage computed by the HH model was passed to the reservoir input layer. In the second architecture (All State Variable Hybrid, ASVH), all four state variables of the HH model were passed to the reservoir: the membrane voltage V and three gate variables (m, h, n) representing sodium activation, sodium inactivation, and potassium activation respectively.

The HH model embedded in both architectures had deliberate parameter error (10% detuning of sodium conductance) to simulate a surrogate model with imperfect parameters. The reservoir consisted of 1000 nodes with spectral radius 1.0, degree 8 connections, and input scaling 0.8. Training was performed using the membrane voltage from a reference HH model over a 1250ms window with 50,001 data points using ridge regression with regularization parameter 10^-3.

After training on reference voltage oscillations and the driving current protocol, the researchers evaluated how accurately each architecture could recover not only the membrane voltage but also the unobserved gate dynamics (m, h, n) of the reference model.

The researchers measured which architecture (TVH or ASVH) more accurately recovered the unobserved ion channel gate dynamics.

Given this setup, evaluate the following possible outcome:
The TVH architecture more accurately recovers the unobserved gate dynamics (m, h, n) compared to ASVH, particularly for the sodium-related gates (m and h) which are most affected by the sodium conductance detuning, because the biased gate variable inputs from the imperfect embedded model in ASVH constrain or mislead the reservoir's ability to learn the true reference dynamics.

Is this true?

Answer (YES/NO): NO